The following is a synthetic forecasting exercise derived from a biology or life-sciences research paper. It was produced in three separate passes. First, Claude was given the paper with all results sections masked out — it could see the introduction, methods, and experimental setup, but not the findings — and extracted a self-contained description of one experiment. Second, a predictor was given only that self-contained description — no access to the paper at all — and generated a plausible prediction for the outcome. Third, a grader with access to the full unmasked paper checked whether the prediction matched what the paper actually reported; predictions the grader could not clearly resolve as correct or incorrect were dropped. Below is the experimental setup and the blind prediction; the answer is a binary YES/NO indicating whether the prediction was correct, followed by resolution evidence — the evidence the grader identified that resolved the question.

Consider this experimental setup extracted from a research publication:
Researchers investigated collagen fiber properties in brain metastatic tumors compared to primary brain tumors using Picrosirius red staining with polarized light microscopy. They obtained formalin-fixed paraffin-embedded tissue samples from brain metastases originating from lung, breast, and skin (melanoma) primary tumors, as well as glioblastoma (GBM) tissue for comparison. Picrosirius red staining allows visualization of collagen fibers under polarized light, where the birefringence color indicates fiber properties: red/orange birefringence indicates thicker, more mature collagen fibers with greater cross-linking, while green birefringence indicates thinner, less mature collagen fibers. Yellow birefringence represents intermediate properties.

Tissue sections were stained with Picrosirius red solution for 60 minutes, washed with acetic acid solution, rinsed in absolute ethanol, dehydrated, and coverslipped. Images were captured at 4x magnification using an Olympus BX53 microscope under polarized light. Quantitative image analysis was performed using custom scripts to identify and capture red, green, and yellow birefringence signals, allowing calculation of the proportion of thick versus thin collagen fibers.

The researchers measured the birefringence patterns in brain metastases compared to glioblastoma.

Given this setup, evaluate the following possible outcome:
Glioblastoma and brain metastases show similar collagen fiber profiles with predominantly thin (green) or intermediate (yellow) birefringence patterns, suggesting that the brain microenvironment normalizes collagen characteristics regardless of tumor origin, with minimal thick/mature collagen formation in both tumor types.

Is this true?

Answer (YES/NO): NO